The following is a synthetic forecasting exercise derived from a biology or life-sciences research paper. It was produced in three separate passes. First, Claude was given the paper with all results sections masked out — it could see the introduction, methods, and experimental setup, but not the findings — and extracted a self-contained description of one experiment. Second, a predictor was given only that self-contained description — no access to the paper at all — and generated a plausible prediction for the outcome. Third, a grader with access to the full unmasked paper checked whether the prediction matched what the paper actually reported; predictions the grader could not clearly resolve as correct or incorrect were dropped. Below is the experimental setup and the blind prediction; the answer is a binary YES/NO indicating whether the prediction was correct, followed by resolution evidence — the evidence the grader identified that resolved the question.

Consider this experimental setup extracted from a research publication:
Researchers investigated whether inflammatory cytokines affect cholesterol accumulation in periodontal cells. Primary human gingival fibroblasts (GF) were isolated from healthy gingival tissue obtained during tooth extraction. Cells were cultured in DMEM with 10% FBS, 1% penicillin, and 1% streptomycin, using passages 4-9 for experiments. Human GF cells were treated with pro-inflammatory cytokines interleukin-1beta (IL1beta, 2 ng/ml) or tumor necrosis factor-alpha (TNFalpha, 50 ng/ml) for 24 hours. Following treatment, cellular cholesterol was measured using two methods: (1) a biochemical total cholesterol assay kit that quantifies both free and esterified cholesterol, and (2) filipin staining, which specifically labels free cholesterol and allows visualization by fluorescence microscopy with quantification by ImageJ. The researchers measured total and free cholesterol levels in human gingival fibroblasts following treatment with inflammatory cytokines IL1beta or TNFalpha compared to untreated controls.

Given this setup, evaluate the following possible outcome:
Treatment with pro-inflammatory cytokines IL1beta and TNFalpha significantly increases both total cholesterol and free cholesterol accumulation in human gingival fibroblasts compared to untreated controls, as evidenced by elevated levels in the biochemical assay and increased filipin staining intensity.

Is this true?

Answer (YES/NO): YES